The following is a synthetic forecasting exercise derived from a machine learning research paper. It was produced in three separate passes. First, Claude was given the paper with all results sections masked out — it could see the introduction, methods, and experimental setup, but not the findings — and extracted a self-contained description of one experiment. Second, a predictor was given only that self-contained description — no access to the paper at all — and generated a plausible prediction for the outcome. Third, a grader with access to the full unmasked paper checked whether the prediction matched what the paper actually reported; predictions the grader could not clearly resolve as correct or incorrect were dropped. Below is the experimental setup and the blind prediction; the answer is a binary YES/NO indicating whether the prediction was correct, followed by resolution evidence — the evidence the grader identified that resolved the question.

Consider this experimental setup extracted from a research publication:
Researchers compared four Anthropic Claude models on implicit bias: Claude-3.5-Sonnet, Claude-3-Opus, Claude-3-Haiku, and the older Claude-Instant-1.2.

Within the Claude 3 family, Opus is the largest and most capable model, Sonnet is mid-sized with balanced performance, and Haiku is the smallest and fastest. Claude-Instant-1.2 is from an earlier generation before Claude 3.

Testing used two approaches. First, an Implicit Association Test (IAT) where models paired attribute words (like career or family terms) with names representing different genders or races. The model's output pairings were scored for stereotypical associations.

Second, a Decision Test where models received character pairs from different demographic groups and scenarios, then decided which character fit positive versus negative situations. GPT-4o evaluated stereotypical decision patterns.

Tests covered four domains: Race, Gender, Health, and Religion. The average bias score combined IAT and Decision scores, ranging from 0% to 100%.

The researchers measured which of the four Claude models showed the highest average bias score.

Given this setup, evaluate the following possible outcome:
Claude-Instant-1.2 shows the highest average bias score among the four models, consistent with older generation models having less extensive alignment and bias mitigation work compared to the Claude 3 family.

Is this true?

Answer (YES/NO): NO